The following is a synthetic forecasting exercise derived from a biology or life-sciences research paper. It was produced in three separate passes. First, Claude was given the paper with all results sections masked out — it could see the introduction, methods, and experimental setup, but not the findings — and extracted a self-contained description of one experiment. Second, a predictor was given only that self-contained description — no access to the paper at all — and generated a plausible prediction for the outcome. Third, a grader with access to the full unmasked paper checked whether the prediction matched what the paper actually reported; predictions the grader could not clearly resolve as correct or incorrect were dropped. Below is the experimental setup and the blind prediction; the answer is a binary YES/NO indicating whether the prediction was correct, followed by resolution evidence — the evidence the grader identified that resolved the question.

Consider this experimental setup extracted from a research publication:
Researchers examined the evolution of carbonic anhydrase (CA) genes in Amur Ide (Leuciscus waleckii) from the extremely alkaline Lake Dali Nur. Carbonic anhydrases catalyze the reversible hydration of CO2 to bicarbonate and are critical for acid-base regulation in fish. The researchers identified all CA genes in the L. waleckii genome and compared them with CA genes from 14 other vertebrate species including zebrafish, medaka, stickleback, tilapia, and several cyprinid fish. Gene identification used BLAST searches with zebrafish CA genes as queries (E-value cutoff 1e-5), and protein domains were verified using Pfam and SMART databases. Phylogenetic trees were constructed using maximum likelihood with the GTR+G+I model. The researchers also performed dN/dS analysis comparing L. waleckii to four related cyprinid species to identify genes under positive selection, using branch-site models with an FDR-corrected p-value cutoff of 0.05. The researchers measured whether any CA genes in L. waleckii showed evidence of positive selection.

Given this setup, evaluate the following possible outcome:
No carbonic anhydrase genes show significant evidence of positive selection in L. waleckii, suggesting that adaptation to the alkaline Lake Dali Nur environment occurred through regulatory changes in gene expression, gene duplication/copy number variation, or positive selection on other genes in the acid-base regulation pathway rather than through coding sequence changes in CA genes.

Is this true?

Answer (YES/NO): NO